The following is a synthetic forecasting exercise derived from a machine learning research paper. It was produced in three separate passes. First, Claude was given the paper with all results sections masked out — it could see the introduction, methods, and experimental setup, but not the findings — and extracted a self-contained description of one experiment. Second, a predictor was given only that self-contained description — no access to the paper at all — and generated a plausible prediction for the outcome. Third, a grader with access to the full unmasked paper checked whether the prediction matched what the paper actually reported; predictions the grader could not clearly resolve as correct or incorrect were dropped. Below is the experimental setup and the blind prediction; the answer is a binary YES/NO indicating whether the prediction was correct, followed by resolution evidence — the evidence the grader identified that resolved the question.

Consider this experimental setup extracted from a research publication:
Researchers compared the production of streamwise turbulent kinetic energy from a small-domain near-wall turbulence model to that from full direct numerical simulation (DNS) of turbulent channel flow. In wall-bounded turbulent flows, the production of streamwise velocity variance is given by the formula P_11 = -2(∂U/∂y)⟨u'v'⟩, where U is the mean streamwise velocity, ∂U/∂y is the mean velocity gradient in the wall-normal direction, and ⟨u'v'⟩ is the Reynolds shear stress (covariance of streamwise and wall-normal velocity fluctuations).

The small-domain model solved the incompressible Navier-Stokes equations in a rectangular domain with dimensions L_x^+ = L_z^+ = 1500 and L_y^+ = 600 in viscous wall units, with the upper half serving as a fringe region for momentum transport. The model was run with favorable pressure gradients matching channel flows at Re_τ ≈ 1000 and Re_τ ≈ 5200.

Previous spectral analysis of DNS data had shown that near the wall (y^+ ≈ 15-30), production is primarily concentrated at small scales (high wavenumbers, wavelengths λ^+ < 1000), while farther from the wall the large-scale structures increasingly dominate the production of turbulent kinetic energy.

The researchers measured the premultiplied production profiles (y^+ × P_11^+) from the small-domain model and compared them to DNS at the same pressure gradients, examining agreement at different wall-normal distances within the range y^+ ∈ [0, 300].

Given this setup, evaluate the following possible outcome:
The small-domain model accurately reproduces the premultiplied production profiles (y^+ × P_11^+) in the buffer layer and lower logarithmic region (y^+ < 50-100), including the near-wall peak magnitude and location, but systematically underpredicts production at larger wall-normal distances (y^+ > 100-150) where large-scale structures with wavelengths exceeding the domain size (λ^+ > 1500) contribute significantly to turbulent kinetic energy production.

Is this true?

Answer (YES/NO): NO